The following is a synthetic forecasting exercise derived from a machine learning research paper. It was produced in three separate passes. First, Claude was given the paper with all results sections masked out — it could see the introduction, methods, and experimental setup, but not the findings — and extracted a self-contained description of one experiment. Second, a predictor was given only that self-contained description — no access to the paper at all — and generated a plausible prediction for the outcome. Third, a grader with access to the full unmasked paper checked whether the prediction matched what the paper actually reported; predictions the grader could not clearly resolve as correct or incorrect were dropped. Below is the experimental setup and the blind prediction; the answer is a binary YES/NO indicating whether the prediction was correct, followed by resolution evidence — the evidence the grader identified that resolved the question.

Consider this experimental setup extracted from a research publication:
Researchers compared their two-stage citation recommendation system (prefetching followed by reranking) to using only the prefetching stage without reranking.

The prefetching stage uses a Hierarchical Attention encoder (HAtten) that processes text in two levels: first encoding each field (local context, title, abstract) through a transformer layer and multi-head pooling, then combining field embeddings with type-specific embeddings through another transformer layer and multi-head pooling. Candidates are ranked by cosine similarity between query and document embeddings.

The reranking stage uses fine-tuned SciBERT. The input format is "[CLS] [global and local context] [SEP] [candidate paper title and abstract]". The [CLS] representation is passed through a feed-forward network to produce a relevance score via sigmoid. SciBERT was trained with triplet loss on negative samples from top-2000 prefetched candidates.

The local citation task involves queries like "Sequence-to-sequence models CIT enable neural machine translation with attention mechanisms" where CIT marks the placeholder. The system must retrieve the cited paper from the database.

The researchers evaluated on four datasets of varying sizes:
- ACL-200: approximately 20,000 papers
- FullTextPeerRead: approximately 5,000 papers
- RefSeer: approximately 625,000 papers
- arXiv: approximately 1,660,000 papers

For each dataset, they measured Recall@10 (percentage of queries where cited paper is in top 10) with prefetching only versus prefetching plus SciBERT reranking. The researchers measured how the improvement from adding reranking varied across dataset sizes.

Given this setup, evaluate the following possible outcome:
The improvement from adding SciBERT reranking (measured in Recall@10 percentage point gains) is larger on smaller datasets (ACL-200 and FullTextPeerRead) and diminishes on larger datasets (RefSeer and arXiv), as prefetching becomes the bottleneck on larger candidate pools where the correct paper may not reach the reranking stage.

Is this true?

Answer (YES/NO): YES